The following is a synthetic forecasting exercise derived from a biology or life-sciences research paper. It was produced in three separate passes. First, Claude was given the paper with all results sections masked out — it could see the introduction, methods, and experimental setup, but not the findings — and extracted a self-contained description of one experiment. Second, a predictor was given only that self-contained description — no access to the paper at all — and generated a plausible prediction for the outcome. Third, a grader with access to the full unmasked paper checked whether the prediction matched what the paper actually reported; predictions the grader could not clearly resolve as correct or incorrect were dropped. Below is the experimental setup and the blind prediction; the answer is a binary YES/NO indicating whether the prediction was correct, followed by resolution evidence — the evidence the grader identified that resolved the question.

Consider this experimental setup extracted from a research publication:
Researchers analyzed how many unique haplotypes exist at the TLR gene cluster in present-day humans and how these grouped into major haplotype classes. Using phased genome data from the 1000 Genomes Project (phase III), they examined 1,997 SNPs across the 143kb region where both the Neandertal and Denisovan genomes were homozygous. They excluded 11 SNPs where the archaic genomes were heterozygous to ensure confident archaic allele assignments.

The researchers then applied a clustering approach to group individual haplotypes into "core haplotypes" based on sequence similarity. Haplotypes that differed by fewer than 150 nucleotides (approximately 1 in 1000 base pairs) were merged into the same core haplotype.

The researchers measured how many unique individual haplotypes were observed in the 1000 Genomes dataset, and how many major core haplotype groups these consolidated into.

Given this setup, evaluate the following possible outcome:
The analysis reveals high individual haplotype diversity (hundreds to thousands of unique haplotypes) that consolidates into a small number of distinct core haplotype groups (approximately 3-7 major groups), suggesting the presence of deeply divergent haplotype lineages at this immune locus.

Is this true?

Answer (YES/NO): YES